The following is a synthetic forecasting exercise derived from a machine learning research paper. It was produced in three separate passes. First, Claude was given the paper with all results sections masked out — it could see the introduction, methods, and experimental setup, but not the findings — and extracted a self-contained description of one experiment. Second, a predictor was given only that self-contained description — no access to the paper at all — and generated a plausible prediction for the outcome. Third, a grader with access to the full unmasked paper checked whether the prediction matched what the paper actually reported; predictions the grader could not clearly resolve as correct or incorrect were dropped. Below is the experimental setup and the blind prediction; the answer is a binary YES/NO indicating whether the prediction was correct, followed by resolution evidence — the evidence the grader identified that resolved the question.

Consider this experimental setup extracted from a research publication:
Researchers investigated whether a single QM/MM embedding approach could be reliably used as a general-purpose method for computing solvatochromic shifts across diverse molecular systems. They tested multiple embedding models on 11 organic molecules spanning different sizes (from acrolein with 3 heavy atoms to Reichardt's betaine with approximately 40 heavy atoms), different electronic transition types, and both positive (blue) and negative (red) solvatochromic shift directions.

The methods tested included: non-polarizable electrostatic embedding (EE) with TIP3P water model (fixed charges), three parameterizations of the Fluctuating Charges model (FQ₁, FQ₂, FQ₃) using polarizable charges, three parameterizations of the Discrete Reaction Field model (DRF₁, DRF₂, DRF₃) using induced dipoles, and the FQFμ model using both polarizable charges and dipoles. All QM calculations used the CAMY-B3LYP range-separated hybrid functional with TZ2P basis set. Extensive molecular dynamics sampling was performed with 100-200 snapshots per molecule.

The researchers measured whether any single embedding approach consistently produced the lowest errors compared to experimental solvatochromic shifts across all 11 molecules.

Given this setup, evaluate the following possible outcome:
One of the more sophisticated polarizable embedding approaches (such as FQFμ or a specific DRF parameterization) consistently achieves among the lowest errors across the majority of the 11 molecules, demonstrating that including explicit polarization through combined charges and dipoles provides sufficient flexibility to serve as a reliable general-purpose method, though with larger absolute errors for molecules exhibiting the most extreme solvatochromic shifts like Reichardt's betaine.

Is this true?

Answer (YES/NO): NO